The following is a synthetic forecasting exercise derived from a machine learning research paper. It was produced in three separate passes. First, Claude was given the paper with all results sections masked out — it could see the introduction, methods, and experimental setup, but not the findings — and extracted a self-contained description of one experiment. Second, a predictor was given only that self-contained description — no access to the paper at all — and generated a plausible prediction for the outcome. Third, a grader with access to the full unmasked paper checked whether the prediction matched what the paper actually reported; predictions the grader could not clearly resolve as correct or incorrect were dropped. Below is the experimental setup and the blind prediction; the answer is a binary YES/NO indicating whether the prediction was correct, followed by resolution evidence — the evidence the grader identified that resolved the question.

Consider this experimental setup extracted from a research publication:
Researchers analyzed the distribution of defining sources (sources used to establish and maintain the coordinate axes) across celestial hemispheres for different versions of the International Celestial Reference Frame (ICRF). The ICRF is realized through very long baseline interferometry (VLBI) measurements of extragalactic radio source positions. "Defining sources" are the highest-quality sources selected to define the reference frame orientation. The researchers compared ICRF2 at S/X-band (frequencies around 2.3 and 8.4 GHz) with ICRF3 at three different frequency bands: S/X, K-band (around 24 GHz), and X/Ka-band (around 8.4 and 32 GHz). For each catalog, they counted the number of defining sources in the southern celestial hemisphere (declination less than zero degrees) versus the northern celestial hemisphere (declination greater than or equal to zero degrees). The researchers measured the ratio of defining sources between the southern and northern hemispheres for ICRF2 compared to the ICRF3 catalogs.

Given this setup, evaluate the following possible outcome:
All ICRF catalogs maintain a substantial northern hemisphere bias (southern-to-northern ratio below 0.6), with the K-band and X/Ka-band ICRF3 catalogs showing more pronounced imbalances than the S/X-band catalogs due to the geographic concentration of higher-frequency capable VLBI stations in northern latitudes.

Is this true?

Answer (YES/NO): NO